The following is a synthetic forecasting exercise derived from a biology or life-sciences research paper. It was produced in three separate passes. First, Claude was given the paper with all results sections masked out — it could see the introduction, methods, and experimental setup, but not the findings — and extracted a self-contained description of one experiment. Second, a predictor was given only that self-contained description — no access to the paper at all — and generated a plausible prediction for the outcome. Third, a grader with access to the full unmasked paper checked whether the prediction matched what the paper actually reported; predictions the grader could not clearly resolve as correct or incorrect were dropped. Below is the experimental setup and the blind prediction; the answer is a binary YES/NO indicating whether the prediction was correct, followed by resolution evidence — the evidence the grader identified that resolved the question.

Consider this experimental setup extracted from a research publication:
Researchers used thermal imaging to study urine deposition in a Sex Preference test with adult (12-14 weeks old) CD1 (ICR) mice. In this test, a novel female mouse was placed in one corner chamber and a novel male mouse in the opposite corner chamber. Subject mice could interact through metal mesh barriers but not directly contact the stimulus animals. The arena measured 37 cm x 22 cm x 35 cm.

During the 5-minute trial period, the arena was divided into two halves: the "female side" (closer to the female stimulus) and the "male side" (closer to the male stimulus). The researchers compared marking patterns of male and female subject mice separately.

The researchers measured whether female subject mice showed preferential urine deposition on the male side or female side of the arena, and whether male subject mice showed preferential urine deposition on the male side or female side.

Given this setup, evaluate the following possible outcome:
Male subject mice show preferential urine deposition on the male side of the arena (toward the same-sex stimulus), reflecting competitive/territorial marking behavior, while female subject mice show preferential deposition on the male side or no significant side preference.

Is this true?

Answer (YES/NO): NO